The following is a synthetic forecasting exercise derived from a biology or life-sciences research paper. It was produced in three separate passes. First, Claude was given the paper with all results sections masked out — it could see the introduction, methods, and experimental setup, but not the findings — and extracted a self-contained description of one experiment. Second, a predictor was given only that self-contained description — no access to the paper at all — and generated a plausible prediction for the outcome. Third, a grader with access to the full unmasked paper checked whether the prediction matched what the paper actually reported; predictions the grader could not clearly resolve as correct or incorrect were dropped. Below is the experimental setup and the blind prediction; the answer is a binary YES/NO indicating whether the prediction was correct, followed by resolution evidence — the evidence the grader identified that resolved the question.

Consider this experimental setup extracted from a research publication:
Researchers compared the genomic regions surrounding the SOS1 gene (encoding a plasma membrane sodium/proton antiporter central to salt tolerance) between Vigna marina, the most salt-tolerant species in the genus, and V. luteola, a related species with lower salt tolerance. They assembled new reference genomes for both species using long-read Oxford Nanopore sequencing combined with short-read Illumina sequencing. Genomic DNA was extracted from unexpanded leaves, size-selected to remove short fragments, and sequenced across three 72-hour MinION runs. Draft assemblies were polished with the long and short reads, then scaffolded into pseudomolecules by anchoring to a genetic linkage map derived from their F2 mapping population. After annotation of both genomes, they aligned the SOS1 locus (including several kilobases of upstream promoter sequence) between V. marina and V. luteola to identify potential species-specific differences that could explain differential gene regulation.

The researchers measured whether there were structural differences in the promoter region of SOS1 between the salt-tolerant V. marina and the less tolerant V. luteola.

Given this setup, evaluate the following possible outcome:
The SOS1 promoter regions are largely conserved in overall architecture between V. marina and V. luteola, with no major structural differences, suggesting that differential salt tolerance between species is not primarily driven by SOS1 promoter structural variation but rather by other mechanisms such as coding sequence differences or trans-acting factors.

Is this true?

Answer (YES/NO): NO